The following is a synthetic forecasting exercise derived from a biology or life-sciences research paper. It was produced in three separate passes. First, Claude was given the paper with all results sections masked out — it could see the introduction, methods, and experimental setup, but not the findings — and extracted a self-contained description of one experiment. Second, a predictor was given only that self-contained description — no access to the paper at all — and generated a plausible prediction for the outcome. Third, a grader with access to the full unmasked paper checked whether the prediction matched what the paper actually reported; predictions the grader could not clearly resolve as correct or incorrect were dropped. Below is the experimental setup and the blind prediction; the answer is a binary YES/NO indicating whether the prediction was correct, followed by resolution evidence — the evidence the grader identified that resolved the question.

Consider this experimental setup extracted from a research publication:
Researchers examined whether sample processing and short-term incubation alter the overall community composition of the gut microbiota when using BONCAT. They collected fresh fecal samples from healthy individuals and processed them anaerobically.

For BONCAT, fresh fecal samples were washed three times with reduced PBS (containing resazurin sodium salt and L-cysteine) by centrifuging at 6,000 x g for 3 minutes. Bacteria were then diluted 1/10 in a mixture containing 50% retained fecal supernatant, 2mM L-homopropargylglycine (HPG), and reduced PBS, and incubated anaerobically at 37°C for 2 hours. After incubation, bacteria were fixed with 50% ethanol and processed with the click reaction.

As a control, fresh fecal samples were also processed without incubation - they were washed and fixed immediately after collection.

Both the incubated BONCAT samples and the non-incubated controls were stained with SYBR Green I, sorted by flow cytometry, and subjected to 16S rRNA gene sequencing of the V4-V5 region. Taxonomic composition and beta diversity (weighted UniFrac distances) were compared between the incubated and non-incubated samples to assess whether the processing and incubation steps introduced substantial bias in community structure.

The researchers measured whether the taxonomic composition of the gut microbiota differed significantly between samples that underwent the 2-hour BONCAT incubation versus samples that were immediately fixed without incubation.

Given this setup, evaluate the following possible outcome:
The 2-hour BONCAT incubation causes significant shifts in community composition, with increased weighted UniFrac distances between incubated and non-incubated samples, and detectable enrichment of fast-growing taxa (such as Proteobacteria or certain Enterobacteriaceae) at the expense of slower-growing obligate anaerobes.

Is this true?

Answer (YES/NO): NO